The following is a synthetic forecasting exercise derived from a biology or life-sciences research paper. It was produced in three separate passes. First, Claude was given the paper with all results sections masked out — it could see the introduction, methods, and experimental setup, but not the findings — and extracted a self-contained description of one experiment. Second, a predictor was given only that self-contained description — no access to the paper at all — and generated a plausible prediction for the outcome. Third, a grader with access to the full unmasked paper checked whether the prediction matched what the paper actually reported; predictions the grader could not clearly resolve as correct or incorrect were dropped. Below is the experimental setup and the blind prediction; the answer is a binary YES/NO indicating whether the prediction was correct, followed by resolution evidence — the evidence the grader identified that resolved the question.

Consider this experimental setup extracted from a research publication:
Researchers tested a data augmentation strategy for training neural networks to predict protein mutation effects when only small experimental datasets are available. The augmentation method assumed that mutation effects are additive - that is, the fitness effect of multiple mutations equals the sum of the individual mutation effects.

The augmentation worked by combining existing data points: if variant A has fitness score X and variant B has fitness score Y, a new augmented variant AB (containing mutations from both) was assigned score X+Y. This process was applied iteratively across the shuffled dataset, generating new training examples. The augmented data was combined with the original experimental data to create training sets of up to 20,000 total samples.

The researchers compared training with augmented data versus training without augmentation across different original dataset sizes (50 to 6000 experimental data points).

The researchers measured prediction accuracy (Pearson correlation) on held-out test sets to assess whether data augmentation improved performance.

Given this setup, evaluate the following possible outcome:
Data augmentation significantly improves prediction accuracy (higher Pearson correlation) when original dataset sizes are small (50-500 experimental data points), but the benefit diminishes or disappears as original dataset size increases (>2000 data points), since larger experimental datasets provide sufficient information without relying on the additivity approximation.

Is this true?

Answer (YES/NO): YES